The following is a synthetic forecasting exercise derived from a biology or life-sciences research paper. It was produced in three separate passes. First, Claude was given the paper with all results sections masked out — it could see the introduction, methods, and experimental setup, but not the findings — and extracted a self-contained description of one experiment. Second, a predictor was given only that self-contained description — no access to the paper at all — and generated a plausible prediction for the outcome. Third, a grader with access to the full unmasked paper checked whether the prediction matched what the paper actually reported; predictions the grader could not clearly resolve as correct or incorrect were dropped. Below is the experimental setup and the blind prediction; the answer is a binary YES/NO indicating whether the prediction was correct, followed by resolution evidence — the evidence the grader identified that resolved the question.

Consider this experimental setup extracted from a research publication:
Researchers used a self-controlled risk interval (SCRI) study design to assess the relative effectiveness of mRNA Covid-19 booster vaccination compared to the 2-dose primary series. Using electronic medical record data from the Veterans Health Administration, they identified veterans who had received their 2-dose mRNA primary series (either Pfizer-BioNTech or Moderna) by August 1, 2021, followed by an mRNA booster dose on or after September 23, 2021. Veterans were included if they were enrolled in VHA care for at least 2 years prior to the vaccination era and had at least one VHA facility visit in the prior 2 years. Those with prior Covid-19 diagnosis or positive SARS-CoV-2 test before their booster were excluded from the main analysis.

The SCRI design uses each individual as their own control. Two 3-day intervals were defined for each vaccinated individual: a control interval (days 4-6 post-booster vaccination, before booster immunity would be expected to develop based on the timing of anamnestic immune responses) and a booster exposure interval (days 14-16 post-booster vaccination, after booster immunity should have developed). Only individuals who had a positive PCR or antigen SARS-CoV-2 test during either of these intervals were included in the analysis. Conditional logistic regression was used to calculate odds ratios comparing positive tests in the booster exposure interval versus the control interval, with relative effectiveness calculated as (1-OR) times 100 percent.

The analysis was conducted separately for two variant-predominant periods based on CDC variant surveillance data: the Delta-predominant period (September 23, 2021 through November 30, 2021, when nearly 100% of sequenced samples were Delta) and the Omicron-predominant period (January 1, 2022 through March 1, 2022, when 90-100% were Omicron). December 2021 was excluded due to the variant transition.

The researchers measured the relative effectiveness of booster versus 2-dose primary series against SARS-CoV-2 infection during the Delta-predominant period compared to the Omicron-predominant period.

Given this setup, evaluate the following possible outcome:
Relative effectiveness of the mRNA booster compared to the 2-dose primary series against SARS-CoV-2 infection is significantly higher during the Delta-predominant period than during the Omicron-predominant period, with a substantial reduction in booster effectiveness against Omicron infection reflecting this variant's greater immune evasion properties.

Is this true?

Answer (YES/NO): NO